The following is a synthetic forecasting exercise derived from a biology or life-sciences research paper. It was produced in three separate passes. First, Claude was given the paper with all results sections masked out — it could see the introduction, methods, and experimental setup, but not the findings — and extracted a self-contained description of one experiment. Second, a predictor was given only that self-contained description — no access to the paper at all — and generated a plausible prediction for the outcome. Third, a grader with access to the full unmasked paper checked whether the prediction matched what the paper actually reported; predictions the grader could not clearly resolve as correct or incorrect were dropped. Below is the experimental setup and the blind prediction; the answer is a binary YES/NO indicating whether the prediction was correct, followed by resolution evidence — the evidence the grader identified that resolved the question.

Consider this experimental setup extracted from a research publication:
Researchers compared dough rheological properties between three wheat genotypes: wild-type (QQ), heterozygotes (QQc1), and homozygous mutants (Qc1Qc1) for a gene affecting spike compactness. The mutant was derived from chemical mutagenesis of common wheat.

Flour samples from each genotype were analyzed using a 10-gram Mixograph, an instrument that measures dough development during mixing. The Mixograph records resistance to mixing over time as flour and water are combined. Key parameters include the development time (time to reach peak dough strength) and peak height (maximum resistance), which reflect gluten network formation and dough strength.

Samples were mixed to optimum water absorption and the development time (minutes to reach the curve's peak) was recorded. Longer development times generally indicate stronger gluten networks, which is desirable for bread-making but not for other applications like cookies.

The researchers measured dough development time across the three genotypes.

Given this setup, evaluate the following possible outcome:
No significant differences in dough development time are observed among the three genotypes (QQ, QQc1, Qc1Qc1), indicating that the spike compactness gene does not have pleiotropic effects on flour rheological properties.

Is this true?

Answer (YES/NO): NO